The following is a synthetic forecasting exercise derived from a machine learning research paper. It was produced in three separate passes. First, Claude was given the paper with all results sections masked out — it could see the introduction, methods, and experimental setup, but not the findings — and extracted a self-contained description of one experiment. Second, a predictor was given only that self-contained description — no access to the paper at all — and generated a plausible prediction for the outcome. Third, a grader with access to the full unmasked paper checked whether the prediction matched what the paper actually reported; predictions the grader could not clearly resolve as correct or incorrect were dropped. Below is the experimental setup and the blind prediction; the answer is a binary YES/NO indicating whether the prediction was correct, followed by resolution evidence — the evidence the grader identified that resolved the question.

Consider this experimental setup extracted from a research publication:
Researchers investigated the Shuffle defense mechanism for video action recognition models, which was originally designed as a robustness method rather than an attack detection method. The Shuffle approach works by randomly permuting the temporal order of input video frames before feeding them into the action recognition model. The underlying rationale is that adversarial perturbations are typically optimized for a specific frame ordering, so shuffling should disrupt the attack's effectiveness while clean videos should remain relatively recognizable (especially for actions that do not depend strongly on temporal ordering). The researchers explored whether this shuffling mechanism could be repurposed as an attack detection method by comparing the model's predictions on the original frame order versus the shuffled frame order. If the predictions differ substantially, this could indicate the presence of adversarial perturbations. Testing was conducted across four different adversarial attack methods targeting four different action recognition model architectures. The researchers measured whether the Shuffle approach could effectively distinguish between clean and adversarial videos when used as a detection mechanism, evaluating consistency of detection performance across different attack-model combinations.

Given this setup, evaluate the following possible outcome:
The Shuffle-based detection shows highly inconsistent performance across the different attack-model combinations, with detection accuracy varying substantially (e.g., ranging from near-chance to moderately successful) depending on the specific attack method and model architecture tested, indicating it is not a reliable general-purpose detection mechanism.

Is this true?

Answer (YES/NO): YES